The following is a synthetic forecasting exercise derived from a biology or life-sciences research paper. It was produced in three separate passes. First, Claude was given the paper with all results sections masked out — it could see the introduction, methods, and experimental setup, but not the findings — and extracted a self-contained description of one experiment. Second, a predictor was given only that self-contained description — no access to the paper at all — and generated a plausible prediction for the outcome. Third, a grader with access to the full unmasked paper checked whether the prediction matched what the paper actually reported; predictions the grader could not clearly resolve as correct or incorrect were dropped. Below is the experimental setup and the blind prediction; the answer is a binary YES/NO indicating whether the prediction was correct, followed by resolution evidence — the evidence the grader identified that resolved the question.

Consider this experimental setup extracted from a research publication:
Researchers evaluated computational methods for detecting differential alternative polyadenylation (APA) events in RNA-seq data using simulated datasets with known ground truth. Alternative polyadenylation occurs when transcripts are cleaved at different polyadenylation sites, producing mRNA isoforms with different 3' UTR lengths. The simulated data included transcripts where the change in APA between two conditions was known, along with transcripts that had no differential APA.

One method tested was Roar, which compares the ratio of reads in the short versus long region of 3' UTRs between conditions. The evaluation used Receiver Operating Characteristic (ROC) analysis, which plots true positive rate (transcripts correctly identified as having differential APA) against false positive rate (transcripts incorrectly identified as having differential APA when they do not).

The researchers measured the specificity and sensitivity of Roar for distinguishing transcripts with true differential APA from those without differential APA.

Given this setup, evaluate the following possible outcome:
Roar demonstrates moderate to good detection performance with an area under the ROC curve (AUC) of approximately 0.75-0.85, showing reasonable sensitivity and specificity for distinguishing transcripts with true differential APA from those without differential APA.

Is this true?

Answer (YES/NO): NO